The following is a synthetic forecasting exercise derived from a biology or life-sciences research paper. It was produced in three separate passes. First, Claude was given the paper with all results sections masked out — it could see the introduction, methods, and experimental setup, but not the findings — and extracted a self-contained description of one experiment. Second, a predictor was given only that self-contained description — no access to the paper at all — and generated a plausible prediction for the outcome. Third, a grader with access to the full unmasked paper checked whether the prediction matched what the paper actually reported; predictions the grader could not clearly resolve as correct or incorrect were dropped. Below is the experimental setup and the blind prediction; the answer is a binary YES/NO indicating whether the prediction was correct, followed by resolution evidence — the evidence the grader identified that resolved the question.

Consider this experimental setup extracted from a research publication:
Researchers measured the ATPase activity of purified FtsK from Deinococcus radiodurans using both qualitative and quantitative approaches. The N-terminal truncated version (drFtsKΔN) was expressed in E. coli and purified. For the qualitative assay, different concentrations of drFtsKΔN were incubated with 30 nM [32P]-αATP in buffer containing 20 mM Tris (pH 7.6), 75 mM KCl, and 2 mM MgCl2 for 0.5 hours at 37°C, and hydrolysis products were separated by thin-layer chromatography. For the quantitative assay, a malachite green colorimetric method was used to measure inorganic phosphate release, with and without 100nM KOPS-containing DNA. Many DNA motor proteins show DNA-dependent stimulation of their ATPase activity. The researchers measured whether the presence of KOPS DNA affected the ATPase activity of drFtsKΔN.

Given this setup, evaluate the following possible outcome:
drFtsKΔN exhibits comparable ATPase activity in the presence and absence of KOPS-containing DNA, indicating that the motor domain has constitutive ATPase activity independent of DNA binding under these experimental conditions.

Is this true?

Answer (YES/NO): NO